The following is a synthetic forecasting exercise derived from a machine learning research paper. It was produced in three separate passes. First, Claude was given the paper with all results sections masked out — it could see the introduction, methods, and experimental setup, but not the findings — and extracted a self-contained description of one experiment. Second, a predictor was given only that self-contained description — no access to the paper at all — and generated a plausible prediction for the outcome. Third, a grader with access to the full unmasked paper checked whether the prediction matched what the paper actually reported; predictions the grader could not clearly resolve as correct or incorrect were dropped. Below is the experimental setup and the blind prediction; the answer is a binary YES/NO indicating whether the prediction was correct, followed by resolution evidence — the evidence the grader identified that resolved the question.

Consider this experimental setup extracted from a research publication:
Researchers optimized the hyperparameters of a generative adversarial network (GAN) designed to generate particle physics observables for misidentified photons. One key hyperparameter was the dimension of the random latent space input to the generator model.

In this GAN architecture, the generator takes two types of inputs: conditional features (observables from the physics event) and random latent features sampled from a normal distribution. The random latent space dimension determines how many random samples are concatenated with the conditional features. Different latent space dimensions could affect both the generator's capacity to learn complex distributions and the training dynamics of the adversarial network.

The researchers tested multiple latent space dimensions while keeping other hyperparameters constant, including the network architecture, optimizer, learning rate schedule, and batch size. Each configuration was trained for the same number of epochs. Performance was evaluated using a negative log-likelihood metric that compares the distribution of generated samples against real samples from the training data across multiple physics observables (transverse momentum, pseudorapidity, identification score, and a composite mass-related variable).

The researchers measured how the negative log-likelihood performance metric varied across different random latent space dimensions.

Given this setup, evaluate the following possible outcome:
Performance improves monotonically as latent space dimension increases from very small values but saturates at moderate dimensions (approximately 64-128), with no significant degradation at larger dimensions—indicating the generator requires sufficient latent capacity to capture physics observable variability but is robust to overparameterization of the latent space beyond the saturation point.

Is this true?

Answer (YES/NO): NO